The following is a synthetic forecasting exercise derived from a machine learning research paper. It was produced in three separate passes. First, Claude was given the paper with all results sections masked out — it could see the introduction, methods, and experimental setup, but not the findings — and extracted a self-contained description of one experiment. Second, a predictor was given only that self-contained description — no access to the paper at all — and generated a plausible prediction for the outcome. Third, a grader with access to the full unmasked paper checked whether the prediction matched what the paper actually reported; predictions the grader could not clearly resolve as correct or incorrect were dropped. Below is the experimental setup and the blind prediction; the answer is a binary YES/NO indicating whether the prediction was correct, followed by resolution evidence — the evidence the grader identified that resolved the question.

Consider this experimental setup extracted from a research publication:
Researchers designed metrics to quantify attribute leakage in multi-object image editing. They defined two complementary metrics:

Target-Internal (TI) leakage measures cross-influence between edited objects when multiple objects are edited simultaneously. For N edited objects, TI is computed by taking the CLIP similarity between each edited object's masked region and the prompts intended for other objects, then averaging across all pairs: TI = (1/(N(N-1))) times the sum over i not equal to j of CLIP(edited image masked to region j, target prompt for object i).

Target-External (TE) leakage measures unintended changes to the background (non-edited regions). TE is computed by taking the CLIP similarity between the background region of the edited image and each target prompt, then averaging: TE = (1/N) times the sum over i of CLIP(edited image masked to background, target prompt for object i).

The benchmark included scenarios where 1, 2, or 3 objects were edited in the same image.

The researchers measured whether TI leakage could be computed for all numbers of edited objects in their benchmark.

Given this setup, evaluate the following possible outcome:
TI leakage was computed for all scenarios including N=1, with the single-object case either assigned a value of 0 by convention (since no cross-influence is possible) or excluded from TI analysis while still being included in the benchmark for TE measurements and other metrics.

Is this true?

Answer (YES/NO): NO